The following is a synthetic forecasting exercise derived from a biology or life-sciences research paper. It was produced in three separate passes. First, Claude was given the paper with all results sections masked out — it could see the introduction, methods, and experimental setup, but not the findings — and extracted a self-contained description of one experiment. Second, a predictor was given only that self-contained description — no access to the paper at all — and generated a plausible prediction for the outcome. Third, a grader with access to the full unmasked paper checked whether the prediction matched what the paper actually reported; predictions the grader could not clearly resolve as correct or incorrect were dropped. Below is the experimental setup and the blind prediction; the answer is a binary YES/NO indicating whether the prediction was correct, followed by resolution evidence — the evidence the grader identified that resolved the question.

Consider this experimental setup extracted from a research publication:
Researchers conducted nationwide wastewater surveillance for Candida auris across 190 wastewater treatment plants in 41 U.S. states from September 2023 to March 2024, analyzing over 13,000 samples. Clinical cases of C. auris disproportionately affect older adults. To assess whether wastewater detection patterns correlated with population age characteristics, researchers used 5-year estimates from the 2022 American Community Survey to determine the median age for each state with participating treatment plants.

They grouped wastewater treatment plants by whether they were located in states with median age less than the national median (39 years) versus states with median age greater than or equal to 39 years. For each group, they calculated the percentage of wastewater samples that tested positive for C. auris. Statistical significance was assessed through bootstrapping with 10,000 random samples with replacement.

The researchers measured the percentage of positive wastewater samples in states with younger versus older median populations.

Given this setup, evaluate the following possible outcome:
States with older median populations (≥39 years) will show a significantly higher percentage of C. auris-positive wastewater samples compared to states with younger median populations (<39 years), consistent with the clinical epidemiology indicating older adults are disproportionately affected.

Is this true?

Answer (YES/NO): YES